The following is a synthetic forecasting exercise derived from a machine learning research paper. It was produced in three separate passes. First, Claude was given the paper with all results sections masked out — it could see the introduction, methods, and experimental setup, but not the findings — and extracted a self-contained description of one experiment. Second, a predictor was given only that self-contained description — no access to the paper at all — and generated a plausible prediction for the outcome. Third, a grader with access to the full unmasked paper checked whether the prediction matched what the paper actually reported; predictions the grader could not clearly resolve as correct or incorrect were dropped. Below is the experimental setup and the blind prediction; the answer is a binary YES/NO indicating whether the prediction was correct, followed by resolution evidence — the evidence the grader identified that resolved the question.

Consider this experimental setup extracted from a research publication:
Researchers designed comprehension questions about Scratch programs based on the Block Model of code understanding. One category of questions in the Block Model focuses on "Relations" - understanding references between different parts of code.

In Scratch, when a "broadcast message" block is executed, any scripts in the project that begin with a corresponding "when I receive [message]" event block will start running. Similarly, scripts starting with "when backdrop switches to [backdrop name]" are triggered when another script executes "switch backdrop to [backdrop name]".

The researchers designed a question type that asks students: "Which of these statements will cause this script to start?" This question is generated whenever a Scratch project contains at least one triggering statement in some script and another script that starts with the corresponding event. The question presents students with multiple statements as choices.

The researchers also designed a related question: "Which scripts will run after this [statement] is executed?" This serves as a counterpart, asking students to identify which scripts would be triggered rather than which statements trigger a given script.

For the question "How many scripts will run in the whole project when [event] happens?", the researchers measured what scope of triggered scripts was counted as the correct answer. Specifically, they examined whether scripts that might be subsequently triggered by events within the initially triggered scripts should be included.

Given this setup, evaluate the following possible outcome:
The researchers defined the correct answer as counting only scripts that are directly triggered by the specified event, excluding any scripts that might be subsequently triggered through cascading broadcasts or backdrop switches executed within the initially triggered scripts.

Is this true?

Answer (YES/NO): YES